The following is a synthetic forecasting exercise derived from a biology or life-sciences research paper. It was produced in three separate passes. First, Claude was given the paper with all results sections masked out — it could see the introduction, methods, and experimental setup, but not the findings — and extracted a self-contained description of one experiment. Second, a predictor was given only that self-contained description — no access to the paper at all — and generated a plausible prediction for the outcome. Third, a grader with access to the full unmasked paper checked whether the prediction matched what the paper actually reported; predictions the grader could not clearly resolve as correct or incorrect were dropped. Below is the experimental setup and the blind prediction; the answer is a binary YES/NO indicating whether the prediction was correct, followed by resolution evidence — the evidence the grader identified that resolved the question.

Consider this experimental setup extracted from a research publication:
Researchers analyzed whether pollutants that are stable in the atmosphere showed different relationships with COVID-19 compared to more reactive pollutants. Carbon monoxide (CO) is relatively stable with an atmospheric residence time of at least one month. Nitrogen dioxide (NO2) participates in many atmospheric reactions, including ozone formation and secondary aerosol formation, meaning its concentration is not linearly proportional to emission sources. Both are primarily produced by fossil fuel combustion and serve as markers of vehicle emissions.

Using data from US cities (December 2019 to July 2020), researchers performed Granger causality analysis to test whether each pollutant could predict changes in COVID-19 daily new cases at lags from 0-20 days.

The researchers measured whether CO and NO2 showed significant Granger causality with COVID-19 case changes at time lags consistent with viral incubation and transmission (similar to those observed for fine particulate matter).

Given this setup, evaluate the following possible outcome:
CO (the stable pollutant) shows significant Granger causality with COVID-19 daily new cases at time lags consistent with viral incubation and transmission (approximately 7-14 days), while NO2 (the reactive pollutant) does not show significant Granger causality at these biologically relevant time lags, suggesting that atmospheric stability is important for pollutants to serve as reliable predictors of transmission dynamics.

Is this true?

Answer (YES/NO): NO